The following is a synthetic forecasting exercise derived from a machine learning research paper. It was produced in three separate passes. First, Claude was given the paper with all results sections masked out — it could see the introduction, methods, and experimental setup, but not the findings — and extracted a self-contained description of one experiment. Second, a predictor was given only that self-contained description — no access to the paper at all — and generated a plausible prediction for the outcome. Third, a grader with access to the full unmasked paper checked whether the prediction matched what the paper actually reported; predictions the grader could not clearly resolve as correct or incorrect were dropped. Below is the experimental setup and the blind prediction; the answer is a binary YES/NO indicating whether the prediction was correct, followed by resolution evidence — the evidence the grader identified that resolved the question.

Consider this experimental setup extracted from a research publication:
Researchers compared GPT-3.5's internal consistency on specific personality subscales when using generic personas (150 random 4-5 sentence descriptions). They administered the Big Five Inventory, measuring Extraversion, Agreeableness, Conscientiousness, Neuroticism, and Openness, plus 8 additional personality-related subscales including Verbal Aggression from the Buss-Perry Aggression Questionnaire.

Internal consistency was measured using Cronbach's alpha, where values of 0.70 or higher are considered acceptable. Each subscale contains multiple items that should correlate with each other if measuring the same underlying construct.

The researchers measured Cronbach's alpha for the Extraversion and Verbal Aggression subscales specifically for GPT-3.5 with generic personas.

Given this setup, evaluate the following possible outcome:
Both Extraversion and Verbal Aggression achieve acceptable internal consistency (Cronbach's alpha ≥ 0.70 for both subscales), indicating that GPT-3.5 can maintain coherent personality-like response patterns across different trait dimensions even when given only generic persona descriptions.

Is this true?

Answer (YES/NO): NO